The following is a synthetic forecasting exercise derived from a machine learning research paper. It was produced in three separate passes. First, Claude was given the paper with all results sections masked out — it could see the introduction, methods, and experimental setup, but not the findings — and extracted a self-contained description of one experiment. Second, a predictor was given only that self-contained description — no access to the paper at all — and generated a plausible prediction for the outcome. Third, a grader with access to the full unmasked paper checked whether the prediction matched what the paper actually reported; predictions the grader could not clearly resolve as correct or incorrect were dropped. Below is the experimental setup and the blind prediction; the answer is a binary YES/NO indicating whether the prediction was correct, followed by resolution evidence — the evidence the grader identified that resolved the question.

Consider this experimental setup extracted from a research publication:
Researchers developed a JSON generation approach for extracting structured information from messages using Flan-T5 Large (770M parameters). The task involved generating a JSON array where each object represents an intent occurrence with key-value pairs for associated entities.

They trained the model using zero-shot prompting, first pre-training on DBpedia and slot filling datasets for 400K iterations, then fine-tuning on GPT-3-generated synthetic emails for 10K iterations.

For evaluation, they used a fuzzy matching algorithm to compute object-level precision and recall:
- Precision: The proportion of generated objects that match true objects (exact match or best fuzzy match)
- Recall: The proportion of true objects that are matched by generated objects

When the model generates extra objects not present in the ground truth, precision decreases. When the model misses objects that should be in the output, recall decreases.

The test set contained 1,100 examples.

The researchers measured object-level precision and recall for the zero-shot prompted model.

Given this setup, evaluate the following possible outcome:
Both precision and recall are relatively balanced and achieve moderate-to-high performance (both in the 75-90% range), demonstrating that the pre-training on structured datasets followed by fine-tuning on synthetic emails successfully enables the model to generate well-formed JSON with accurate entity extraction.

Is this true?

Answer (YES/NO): NO